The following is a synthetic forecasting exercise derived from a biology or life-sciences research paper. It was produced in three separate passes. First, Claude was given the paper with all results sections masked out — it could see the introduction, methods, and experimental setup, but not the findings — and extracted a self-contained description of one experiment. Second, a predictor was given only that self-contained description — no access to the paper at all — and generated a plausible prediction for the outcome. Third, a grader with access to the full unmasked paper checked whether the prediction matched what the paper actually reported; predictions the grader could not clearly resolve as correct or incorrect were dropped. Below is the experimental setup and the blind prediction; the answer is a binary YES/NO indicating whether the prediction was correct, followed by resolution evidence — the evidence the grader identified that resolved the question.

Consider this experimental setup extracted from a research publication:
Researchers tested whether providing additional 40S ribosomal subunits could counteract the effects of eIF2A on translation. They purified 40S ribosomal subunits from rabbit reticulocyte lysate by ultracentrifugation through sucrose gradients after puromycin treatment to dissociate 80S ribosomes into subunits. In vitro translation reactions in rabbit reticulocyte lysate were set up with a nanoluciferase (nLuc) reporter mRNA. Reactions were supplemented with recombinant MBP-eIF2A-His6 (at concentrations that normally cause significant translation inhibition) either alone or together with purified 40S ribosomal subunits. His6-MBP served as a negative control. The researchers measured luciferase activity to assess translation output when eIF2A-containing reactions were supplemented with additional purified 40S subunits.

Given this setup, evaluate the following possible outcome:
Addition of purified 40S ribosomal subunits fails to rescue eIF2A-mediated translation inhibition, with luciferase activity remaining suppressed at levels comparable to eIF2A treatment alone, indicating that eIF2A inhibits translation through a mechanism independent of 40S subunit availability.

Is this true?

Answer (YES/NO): NO